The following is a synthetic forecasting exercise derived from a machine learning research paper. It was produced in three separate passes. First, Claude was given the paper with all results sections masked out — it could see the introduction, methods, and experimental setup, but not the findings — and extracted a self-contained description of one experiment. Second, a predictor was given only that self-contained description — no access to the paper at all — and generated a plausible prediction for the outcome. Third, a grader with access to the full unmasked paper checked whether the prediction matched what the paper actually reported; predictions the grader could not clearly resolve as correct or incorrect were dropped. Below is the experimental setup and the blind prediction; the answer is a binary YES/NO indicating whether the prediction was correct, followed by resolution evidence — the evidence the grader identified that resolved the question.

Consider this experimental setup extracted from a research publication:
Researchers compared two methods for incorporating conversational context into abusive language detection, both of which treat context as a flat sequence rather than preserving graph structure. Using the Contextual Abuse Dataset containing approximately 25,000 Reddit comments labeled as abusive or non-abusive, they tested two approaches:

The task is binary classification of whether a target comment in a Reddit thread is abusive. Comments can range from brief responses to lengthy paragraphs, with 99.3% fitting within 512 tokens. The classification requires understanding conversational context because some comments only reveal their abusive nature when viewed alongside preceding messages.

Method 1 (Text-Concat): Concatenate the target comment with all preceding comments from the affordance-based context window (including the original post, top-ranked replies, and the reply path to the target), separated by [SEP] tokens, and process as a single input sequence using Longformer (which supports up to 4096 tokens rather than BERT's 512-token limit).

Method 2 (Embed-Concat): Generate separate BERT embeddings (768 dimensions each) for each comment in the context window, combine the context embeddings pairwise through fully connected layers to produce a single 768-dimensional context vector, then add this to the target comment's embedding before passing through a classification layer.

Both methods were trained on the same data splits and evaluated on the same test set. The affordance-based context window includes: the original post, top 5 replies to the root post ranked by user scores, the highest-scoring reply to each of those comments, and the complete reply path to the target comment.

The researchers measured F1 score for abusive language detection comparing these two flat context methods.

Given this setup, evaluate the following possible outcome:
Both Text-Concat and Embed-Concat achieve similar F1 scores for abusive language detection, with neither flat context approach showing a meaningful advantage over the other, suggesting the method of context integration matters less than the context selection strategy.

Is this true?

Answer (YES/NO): YES